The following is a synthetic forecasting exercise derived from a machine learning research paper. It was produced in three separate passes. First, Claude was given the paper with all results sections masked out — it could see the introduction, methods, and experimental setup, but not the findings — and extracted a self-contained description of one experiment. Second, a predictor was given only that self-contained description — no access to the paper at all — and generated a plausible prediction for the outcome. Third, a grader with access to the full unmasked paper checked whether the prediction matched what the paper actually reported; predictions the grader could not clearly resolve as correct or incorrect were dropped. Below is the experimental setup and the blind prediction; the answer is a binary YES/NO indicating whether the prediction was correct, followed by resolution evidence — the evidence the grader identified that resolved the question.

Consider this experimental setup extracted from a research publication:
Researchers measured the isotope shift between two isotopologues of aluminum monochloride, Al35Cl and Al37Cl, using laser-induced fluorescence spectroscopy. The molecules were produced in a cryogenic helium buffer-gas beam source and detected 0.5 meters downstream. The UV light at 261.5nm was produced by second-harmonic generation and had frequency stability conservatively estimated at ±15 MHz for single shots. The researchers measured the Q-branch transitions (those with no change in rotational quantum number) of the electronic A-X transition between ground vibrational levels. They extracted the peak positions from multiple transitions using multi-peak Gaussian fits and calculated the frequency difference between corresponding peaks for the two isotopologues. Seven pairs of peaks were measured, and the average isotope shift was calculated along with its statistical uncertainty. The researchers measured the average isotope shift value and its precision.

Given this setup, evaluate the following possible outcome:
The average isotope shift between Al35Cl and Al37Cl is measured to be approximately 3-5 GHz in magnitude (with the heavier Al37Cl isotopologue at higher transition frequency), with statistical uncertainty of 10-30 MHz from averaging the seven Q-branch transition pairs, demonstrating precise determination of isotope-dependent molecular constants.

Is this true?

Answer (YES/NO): NO